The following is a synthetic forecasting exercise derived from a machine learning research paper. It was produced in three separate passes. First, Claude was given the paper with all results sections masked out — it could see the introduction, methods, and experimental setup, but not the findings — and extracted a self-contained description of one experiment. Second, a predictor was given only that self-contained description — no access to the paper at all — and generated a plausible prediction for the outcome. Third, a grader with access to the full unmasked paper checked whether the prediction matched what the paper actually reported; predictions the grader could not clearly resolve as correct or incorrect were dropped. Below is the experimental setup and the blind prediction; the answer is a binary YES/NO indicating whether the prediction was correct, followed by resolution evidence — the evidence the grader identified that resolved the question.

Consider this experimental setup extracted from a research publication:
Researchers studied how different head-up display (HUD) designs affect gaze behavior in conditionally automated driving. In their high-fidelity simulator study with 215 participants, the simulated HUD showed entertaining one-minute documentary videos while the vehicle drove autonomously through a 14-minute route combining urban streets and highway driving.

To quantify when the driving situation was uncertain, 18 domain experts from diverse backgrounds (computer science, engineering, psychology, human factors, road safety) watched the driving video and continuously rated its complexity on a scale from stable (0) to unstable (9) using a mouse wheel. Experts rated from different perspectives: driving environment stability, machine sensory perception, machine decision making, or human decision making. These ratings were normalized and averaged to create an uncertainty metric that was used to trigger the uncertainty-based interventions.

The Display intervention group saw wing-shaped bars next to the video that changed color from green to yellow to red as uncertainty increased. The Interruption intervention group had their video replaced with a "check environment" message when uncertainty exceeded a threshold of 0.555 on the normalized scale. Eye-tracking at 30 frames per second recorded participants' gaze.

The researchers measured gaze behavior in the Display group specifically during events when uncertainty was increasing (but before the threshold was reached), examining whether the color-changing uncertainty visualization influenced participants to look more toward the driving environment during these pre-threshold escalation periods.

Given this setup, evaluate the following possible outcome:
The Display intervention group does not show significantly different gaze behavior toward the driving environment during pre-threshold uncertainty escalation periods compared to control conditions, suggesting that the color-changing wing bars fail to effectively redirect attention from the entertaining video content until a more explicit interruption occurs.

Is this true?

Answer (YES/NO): YES